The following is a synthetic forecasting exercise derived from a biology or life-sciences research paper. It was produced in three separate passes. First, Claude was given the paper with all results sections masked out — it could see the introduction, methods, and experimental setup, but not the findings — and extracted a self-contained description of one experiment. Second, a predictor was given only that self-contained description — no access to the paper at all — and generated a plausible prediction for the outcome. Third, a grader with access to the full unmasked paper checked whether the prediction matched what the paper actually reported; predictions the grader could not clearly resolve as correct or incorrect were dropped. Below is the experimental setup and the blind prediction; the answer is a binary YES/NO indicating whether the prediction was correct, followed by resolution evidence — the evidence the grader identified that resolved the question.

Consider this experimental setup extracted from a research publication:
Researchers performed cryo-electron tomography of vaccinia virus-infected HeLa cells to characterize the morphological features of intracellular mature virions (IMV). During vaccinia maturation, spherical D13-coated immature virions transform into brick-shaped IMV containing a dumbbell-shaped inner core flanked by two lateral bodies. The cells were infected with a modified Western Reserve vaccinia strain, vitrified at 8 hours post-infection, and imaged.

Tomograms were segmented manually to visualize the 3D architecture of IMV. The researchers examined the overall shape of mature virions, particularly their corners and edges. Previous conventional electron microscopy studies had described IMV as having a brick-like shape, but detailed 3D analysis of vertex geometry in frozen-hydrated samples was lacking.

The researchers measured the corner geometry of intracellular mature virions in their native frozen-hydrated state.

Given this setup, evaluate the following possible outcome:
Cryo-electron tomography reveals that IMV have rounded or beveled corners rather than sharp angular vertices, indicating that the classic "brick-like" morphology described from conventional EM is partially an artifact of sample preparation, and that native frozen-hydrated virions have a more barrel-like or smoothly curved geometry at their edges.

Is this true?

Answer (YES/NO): NO